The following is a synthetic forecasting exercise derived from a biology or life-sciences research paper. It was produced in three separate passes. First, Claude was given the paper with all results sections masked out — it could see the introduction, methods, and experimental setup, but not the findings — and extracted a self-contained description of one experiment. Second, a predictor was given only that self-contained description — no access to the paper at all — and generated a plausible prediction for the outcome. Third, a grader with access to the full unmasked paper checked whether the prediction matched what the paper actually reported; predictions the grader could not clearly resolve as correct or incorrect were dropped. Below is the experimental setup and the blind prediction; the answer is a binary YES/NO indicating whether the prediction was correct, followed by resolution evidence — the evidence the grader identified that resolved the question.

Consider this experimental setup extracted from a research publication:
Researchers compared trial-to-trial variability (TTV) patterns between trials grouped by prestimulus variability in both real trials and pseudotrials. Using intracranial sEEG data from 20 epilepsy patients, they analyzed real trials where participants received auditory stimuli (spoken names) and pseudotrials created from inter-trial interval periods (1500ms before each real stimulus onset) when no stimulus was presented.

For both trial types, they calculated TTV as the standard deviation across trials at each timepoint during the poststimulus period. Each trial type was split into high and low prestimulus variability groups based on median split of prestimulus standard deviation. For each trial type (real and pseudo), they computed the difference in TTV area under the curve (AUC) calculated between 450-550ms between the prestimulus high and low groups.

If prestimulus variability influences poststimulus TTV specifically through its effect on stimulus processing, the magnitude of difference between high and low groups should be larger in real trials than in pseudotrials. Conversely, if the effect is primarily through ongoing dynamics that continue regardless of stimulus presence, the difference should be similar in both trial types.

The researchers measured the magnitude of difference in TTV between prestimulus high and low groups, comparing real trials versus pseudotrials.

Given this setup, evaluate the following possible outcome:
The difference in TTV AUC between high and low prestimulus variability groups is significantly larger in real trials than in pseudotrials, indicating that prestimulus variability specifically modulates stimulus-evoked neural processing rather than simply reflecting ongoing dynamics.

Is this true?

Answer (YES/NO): NO